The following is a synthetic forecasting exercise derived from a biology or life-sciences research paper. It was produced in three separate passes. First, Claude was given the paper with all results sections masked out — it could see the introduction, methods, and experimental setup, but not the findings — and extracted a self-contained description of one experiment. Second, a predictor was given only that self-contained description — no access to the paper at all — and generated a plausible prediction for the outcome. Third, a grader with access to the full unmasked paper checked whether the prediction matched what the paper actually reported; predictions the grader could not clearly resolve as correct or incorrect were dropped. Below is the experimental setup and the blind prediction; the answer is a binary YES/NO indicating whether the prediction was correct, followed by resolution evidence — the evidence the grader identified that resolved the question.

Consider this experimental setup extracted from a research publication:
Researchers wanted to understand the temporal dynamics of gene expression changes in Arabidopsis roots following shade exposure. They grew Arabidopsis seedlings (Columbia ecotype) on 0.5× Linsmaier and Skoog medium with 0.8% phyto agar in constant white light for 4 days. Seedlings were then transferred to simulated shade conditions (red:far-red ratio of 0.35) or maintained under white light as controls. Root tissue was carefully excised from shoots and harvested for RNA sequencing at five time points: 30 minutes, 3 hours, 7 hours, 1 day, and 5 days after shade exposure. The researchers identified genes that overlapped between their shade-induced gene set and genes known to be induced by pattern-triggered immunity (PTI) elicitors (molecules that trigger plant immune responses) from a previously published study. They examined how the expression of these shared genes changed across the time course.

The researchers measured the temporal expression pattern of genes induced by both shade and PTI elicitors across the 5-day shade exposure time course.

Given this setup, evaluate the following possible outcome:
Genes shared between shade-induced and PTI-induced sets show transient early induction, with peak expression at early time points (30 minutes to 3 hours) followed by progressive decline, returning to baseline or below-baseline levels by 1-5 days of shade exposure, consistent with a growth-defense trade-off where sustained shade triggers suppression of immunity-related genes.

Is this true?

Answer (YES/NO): NO